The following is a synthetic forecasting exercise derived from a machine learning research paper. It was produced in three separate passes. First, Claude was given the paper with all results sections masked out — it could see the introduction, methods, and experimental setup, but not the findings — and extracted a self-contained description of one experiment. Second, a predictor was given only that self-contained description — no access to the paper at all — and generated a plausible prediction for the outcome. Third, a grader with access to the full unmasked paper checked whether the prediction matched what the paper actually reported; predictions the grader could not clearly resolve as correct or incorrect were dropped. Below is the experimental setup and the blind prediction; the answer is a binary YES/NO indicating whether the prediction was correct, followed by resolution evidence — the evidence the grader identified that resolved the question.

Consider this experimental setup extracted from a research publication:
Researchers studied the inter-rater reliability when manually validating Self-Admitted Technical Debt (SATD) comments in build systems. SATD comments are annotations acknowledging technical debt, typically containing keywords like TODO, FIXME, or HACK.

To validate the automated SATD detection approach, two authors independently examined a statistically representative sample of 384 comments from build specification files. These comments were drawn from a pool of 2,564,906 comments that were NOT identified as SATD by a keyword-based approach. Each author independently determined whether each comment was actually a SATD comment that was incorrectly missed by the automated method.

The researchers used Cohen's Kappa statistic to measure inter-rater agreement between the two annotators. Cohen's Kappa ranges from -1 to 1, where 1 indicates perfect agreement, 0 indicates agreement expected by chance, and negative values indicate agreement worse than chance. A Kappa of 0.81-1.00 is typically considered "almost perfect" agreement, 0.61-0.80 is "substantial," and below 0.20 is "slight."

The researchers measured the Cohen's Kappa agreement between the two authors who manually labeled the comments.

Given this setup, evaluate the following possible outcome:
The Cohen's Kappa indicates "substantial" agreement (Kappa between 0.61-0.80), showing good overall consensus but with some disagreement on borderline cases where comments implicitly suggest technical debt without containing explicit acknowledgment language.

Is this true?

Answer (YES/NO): NO